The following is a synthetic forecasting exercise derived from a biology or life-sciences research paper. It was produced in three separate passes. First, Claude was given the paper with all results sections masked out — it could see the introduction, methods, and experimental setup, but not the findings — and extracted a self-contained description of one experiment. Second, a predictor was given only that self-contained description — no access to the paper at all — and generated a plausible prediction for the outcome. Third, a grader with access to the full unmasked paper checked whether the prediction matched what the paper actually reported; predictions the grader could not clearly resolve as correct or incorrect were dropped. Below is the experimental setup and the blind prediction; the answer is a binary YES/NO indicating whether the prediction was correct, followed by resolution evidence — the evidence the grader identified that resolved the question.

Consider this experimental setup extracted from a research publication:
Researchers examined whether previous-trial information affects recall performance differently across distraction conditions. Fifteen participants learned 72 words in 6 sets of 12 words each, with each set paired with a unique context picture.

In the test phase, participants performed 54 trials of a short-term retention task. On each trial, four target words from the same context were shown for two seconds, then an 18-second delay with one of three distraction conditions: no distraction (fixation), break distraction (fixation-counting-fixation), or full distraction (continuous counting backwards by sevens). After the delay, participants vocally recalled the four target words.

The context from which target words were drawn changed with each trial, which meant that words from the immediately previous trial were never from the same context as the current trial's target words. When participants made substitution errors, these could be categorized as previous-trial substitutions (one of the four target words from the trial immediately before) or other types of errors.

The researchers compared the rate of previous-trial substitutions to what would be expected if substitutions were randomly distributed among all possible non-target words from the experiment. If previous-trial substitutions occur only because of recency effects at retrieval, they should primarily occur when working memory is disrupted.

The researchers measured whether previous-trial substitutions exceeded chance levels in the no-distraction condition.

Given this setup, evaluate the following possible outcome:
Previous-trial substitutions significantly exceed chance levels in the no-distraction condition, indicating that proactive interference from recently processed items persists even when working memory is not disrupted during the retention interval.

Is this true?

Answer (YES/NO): YES